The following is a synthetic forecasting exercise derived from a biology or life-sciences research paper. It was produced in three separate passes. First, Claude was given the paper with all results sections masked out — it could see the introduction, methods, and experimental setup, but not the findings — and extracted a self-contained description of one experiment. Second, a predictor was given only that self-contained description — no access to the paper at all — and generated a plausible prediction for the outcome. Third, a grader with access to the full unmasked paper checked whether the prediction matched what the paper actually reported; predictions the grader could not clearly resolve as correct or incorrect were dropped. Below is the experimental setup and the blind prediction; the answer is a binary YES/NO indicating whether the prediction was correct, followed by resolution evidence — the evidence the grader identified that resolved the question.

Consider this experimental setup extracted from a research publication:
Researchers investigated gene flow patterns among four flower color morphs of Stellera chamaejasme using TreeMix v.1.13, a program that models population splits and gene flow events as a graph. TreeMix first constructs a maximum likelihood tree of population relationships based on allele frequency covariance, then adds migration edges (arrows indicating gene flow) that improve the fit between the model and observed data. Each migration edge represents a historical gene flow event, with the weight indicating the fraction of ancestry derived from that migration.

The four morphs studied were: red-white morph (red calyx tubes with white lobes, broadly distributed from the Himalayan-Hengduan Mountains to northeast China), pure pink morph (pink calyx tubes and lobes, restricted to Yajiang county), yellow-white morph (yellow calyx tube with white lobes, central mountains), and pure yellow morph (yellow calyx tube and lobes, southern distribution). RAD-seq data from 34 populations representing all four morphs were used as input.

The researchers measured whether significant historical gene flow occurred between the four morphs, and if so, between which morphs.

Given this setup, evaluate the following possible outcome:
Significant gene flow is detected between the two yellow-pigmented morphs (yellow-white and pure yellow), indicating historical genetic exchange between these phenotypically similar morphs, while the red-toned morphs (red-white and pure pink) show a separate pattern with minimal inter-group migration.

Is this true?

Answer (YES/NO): NO